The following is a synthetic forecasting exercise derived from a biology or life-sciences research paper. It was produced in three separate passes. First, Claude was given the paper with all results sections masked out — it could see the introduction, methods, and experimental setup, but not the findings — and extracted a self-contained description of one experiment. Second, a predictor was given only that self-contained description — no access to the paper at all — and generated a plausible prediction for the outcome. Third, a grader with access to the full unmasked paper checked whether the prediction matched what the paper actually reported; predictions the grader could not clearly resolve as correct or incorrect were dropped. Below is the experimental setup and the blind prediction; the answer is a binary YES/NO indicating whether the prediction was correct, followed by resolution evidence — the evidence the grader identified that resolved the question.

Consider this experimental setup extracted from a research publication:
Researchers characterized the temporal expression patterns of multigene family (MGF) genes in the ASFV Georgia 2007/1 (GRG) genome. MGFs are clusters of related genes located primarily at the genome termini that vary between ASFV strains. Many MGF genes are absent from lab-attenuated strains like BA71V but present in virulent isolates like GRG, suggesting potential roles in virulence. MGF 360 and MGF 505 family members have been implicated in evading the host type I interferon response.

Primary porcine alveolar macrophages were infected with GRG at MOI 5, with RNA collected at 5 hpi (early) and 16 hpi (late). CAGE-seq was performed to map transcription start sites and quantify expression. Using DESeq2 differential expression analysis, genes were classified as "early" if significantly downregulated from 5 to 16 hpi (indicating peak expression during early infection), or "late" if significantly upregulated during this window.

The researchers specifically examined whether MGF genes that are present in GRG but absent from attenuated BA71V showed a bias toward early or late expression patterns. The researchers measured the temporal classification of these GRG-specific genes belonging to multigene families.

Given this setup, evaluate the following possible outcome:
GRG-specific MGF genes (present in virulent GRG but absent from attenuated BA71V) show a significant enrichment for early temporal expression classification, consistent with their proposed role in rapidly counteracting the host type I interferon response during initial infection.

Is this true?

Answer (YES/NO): YES